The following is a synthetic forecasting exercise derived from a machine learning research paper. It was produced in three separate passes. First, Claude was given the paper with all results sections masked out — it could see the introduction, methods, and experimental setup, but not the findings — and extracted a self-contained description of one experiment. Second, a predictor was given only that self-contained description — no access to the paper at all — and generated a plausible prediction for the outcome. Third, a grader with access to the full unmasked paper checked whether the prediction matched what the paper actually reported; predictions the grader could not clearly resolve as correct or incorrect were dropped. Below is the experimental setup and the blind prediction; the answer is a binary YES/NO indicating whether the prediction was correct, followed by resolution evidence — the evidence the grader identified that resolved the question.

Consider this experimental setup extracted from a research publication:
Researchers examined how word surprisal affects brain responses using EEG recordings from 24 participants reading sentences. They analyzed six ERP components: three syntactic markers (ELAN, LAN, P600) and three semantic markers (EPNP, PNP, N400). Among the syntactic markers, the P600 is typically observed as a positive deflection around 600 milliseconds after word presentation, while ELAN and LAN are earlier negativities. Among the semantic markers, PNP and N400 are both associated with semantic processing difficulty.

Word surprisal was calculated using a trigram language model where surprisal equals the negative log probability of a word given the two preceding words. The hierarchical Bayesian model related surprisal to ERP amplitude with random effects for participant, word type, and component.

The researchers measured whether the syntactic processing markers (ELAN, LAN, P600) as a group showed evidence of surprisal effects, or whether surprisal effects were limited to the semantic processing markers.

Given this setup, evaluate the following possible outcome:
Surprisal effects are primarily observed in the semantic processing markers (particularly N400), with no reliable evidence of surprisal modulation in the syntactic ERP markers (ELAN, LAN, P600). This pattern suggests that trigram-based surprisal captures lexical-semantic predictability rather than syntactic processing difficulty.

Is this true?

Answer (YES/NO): NO